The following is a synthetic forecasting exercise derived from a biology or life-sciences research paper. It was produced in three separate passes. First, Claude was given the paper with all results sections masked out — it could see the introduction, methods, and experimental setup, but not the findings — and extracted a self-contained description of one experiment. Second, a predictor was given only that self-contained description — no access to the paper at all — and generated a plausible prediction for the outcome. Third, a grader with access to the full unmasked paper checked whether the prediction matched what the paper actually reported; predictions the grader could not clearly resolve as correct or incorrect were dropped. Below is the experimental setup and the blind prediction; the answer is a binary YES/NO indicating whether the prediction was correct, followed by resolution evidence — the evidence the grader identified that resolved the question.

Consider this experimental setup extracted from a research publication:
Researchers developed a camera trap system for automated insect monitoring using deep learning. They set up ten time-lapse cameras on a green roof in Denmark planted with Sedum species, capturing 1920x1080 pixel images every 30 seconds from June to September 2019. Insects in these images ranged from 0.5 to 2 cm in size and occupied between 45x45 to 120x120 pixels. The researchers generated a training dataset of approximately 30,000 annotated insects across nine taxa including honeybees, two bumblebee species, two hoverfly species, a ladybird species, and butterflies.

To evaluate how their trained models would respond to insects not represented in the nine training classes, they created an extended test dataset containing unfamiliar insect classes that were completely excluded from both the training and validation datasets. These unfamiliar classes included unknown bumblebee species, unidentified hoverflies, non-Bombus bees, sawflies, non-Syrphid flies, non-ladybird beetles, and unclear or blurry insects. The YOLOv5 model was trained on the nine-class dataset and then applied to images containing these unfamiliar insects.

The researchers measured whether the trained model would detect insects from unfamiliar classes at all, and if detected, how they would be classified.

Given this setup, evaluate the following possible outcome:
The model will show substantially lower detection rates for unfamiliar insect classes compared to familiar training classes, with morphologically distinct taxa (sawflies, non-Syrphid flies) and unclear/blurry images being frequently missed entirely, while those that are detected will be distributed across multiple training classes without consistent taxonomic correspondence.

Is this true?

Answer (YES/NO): NO